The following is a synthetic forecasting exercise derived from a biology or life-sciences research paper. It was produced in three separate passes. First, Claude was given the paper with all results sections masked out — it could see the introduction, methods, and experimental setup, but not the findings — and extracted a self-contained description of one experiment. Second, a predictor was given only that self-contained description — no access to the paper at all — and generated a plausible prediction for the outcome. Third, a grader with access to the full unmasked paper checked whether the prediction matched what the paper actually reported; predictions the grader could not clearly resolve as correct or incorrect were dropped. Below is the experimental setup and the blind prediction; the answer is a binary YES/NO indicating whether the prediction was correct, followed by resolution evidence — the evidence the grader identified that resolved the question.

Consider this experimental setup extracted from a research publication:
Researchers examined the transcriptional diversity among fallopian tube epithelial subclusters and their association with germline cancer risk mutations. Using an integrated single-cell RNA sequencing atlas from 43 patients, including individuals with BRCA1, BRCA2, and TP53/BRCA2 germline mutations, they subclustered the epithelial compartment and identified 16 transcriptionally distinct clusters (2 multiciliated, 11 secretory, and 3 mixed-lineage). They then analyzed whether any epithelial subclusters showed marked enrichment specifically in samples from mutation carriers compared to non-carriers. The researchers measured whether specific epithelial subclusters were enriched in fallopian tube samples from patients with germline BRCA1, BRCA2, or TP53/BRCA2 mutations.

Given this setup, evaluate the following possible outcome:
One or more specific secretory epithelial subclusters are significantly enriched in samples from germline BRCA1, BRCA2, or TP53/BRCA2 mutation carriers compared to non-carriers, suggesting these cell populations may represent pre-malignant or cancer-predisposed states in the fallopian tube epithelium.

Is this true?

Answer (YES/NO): YES